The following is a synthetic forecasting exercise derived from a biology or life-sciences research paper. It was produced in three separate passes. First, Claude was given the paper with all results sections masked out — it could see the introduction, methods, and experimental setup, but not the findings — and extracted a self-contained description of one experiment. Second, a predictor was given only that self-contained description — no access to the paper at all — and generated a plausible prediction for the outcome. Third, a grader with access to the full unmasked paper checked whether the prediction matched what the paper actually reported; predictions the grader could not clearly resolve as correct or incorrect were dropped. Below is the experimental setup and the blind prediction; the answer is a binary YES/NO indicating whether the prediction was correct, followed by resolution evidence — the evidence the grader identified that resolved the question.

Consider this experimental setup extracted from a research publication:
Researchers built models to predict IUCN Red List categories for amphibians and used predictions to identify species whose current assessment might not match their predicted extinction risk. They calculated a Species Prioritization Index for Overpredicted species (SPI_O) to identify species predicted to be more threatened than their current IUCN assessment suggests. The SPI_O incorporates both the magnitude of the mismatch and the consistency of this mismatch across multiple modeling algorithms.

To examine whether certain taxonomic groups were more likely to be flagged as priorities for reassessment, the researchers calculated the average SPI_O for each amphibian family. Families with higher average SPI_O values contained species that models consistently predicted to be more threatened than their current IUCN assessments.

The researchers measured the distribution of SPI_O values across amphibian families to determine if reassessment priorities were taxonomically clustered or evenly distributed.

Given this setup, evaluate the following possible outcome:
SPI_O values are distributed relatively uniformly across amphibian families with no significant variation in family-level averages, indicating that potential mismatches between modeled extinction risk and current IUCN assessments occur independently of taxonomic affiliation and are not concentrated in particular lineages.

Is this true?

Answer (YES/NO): NO